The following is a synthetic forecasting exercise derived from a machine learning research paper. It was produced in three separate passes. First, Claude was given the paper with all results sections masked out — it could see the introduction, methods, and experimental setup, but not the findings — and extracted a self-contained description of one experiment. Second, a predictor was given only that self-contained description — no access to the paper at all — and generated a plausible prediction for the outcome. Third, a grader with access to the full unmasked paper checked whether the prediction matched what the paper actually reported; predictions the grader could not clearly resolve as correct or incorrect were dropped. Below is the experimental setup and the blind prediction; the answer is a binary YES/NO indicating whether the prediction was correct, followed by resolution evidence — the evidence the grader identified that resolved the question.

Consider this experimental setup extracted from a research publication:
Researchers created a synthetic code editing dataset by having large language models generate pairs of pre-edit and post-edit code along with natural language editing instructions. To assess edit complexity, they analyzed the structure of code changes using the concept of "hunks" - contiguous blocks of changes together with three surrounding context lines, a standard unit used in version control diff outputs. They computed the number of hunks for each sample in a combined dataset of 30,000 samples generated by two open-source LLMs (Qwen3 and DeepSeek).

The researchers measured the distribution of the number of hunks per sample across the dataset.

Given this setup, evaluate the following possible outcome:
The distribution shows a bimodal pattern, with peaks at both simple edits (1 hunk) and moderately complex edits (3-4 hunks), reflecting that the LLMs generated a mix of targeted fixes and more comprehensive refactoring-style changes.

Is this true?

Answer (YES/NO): NO